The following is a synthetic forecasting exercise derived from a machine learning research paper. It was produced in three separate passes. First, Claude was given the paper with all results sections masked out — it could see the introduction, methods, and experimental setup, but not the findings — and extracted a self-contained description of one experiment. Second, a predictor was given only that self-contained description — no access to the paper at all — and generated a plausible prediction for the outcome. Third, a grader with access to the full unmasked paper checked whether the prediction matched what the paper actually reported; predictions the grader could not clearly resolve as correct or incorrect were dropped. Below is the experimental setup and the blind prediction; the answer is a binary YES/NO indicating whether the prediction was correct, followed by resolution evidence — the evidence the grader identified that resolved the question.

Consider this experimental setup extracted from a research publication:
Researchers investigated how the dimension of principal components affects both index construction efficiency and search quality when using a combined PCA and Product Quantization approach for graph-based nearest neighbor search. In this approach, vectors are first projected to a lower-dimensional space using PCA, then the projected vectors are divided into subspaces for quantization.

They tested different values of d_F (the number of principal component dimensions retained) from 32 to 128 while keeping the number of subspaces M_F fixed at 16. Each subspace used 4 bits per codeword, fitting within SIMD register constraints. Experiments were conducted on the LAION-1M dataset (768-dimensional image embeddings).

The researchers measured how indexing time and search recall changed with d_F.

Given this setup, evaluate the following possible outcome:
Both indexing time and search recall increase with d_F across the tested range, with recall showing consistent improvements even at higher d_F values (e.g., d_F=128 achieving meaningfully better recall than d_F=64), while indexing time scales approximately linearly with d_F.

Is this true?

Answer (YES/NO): NO